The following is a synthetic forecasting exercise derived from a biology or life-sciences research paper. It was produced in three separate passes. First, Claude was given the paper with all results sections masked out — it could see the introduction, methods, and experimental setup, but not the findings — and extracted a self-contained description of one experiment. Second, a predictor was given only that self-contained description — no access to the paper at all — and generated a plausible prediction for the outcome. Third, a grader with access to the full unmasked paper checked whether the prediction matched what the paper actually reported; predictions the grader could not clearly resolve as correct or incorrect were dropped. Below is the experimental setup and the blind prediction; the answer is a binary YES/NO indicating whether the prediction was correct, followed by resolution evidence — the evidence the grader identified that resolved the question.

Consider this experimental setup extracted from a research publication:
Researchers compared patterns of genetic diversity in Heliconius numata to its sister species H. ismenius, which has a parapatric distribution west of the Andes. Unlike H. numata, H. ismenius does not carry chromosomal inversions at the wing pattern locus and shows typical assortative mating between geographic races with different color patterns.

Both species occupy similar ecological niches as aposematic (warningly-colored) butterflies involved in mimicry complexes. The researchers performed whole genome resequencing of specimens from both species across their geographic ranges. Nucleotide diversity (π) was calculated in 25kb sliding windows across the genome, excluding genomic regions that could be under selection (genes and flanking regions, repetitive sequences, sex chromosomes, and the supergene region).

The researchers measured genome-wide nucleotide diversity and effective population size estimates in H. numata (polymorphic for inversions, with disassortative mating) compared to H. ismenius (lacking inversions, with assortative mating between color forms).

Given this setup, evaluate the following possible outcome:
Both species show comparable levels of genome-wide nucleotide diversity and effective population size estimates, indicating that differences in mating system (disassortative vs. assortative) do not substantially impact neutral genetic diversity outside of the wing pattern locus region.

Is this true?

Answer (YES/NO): NO